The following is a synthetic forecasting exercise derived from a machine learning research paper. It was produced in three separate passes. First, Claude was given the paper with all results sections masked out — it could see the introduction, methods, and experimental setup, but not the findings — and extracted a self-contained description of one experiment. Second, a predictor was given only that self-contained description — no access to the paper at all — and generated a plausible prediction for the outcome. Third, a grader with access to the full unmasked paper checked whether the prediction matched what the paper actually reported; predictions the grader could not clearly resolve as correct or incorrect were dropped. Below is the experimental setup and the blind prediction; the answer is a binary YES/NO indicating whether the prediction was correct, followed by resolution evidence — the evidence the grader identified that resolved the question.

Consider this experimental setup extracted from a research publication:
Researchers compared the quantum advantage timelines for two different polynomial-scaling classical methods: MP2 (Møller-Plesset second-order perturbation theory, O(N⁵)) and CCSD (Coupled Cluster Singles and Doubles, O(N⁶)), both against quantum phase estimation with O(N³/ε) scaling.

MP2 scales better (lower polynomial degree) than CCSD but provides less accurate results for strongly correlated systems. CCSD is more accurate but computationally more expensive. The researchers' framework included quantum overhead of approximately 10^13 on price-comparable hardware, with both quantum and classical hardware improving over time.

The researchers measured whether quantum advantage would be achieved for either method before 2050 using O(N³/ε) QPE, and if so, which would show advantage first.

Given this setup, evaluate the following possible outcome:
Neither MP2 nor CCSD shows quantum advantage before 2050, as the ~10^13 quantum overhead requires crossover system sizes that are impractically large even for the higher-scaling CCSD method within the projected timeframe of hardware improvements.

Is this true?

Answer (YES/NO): NO